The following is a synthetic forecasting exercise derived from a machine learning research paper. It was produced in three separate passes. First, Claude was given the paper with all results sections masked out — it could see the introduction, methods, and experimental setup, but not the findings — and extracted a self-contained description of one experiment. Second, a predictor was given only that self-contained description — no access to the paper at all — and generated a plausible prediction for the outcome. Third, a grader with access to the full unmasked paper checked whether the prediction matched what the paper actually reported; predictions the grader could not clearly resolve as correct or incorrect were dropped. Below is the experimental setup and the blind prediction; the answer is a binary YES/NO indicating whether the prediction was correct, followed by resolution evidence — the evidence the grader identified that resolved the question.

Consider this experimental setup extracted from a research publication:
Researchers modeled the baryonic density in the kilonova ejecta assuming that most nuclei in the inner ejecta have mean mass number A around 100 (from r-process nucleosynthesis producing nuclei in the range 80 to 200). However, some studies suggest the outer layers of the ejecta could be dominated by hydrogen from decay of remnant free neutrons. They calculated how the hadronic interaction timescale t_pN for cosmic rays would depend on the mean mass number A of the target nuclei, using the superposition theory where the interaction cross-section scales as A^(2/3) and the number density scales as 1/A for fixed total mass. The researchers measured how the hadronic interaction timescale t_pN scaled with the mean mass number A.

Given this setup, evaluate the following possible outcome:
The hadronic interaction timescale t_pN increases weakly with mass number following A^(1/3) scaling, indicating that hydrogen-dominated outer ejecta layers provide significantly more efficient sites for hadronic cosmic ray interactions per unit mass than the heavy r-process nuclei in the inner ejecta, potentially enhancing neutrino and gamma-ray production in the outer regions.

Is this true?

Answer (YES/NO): NO